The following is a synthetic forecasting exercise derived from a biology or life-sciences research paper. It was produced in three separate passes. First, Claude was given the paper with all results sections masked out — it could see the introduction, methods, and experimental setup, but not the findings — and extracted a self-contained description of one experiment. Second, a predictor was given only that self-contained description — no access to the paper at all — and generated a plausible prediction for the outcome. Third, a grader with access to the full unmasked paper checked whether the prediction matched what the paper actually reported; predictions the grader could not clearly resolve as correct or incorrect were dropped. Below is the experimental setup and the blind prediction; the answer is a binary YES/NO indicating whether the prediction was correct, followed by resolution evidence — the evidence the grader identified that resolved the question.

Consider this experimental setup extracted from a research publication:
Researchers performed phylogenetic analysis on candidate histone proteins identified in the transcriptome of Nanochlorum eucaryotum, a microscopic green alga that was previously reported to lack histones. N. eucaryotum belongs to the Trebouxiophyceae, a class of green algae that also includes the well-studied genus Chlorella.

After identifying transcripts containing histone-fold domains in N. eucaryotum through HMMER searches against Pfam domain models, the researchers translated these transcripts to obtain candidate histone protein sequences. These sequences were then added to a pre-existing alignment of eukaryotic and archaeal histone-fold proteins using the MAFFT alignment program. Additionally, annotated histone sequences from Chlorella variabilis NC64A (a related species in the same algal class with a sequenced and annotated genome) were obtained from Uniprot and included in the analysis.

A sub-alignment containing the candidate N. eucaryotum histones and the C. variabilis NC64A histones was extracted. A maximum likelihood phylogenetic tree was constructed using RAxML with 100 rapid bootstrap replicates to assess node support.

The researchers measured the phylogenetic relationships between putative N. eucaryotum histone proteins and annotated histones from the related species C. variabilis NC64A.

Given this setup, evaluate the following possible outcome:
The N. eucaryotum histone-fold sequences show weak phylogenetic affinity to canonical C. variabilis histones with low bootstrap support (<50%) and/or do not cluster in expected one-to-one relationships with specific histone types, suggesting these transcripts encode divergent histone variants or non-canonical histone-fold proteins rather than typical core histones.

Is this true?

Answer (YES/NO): NO